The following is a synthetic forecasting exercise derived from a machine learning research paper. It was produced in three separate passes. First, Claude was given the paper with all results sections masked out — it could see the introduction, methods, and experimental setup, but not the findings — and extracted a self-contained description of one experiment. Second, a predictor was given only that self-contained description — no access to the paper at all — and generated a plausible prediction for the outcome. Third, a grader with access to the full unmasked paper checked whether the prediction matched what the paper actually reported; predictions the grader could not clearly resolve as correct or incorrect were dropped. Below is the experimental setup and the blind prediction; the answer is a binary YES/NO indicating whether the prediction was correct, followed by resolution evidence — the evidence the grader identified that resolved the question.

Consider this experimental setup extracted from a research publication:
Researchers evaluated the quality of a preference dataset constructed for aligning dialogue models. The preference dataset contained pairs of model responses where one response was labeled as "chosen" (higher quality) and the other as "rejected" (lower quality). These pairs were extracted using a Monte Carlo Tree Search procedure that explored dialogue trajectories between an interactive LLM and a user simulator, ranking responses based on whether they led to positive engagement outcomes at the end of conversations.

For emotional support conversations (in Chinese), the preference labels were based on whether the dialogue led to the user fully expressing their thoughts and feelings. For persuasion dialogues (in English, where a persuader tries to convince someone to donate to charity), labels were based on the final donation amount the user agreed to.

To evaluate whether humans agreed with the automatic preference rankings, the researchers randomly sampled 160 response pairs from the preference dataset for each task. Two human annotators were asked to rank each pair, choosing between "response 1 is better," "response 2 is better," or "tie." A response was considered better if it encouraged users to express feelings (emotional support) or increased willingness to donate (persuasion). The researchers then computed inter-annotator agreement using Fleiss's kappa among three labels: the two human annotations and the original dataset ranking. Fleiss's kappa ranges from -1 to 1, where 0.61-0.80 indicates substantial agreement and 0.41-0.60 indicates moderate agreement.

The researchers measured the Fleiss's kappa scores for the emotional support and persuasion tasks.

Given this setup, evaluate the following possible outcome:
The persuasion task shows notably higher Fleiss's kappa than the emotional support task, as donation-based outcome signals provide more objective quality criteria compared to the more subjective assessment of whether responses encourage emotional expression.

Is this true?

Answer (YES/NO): NO